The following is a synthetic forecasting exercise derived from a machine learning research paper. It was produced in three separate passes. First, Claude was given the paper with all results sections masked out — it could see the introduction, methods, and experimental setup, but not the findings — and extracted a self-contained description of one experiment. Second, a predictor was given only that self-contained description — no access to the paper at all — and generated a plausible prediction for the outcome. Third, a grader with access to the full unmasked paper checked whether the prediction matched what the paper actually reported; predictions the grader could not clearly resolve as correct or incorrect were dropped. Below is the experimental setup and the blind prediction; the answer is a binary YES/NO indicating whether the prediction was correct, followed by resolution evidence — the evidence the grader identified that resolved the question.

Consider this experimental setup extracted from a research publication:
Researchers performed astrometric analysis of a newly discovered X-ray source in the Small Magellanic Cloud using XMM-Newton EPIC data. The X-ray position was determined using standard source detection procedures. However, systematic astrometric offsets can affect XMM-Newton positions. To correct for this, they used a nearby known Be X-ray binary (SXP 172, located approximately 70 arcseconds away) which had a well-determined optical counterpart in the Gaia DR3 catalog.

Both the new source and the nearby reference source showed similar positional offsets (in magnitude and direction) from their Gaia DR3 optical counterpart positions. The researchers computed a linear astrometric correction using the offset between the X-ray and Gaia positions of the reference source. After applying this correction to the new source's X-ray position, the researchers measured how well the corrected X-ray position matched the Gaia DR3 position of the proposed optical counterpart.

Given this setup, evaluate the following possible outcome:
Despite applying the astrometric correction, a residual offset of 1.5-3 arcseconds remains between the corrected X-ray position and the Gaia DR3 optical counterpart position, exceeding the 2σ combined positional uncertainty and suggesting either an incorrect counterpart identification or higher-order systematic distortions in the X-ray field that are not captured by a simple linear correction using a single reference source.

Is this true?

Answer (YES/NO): NO